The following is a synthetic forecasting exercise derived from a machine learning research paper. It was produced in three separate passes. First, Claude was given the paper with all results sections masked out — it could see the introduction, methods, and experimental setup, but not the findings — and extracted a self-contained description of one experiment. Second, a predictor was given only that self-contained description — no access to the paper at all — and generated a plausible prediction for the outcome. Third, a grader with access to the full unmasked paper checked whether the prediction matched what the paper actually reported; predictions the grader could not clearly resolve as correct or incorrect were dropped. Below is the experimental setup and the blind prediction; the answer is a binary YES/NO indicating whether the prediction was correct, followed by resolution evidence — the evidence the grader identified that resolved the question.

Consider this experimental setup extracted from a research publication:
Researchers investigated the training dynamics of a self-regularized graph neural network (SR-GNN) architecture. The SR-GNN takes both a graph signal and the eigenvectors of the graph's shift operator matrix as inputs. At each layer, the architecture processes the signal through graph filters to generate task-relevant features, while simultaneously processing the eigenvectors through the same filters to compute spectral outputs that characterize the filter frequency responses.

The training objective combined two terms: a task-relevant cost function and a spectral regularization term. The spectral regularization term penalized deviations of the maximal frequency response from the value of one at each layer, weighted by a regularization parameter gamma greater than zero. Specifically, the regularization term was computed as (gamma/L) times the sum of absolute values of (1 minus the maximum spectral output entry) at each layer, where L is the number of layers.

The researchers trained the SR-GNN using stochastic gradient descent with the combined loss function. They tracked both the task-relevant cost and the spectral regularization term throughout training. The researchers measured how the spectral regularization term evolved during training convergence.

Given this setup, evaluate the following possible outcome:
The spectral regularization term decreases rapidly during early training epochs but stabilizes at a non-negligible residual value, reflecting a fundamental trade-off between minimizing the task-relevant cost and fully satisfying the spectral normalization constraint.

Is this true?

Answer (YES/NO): NO